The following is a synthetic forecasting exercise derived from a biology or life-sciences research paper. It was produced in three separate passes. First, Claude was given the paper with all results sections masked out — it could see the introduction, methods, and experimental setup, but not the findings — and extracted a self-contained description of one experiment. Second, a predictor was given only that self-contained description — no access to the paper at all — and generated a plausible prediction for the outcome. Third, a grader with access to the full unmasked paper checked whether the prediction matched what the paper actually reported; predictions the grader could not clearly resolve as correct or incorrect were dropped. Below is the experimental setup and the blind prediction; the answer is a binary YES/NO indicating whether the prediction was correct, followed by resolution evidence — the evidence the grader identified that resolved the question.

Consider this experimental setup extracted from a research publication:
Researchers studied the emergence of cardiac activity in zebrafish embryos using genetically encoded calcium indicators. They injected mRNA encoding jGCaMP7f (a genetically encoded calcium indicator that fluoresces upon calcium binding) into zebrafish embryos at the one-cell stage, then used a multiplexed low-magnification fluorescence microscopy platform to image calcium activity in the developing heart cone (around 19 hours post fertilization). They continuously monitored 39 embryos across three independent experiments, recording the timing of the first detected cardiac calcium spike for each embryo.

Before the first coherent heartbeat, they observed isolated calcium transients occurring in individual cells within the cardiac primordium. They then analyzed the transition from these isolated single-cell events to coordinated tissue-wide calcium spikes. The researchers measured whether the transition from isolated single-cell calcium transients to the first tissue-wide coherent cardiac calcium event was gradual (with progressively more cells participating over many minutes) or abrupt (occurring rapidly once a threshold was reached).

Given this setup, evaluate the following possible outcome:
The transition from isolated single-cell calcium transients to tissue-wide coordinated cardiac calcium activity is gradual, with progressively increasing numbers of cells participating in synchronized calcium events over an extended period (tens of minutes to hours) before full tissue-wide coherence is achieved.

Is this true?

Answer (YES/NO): NO